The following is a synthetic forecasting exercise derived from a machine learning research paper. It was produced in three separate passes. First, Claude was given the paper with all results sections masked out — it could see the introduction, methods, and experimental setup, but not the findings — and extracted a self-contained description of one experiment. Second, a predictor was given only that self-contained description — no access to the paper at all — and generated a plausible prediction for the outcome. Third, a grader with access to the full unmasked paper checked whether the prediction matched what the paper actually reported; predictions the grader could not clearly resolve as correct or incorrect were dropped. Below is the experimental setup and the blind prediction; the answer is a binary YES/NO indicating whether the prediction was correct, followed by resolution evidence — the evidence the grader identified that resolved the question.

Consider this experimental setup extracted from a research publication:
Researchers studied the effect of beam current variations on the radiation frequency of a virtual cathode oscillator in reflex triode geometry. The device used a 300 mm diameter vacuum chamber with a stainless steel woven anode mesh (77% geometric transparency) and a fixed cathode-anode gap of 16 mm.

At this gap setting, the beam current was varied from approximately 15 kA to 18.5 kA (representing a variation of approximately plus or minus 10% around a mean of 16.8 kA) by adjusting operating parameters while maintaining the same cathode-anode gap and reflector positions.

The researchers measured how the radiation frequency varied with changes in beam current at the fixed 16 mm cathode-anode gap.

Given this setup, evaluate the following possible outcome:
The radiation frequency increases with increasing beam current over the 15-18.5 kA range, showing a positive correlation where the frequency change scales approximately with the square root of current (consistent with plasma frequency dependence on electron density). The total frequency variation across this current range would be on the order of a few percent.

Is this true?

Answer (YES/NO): NO